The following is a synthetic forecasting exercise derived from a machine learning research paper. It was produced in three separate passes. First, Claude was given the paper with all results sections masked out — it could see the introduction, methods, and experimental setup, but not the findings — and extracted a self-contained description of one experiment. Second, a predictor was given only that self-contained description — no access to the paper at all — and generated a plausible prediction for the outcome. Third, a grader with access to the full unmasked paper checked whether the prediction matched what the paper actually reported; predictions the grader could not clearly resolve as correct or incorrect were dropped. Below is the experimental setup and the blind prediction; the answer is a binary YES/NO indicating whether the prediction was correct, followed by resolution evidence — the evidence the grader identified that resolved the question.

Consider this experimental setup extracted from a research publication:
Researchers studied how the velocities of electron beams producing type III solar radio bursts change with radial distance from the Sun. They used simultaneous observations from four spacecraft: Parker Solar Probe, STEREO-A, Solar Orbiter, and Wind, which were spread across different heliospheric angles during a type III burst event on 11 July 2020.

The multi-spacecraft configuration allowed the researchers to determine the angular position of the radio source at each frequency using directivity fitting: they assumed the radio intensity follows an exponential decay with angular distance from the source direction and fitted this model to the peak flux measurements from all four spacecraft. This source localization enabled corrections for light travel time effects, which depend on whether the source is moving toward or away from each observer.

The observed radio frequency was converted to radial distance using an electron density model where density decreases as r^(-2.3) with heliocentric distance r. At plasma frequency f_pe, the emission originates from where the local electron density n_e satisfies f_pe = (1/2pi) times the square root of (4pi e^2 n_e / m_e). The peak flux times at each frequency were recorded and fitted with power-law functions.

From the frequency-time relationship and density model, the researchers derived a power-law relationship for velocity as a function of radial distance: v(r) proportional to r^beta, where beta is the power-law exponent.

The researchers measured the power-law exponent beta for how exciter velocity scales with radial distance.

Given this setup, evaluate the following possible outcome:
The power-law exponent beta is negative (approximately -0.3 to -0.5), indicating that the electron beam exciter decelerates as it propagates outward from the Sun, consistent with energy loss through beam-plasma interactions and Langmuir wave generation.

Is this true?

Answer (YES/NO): YES